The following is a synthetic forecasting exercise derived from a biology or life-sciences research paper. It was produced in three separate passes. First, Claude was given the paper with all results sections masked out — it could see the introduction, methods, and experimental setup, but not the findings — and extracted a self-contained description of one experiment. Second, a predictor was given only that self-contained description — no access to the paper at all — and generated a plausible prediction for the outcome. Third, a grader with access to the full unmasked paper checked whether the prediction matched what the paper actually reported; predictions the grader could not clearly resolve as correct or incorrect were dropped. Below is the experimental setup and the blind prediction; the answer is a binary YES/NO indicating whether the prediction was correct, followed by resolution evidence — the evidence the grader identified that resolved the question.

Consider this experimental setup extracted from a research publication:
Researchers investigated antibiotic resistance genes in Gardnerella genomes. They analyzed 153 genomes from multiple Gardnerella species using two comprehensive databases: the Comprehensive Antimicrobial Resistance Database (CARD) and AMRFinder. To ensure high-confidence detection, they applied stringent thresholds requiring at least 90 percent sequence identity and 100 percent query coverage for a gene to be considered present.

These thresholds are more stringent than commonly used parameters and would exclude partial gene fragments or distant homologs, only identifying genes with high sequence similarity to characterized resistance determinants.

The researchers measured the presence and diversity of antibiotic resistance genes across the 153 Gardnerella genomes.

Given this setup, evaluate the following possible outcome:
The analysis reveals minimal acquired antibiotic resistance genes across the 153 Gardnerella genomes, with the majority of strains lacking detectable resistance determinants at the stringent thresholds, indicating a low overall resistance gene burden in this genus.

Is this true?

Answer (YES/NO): NO